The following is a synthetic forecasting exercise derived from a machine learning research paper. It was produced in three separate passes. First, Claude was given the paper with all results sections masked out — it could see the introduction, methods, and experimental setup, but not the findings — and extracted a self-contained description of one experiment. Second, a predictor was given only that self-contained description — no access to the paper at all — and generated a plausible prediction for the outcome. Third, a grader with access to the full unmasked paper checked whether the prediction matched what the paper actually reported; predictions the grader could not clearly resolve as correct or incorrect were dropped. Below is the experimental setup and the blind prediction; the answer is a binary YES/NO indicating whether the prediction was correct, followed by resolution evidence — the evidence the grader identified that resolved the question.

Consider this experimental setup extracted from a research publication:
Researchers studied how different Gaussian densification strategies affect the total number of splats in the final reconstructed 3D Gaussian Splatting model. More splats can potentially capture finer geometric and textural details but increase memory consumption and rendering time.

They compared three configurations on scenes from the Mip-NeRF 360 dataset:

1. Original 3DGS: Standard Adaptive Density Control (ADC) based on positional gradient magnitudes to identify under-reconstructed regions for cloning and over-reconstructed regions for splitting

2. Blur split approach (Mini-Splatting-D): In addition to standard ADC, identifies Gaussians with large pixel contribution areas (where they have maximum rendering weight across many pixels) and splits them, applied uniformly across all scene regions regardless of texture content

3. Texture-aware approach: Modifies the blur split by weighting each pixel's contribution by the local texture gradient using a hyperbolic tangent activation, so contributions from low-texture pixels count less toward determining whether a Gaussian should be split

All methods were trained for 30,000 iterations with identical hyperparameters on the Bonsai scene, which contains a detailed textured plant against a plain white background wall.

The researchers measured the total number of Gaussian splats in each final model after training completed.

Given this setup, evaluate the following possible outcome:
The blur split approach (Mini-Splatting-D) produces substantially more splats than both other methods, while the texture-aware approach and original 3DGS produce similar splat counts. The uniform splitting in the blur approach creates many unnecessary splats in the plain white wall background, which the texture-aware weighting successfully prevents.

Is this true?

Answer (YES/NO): NO